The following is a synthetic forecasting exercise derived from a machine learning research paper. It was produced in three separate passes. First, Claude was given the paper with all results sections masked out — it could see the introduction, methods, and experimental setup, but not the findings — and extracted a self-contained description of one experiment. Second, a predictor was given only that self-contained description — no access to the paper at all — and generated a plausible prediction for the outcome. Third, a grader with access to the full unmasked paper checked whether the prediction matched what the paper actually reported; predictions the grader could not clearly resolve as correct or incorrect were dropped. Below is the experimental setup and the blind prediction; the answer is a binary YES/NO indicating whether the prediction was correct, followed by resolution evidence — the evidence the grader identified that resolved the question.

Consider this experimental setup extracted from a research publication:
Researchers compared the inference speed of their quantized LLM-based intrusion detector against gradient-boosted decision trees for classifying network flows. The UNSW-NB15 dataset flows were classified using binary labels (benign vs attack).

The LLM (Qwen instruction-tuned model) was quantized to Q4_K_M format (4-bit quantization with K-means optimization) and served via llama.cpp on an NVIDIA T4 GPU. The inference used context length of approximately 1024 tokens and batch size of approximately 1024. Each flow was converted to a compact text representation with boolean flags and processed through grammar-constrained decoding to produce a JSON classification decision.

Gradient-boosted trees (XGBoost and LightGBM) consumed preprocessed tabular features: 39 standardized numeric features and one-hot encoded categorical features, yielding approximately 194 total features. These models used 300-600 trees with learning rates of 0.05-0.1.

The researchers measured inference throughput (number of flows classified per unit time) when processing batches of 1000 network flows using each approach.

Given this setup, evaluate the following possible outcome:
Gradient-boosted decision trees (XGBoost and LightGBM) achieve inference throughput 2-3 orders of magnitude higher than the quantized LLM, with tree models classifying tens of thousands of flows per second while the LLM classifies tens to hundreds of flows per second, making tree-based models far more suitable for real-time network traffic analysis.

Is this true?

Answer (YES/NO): NO